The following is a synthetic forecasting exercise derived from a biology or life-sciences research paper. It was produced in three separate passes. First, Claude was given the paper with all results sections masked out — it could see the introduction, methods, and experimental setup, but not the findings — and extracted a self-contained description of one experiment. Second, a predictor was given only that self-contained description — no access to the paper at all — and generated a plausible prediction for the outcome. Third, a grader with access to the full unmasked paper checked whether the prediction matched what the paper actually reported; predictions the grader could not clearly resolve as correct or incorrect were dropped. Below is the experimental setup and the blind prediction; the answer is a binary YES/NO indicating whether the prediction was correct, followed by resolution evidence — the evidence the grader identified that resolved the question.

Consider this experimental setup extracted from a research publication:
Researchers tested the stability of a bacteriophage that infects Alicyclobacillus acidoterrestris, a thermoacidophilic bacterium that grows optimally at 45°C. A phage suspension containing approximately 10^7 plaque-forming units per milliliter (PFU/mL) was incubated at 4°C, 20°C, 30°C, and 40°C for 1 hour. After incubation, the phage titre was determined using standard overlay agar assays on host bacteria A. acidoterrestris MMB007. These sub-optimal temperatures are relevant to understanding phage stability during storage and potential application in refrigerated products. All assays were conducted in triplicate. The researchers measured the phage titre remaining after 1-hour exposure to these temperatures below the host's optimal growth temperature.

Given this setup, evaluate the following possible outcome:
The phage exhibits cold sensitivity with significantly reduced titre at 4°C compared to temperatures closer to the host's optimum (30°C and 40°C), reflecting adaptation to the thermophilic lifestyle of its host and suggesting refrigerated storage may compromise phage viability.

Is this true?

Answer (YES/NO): NO